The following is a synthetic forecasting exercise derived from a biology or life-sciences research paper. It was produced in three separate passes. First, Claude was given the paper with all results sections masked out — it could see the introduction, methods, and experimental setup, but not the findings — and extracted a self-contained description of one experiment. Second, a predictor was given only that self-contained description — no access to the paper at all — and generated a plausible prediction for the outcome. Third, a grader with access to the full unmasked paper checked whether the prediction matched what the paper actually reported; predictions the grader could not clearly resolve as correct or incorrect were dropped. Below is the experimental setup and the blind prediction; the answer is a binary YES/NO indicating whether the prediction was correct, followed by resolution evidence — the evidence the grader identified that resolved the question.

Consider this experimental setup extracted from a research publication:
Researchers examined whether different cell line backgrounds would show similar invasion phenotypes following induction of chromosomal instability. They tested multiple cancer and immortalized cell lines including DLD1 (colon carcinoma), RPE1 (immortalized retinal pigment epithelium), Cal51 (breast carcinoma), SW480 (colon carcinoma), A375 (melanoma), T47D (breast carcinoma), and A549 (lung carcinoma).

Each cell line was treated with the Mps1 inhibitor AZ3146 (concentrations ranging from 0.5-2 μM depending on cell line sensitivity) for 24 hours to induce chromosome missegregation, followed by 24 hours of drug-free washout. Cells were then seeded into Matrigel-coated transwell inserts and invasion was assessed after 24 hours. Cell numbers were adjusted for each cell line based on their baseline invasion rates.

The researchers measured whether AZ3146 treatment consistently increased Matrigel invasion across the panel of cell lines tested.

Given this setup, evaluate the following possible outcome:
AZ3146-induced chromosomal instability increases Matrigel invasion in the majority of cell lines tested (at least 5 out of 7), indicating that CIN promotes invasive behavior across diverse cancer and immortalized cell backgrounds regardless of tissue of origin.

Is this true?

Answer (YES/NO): NO